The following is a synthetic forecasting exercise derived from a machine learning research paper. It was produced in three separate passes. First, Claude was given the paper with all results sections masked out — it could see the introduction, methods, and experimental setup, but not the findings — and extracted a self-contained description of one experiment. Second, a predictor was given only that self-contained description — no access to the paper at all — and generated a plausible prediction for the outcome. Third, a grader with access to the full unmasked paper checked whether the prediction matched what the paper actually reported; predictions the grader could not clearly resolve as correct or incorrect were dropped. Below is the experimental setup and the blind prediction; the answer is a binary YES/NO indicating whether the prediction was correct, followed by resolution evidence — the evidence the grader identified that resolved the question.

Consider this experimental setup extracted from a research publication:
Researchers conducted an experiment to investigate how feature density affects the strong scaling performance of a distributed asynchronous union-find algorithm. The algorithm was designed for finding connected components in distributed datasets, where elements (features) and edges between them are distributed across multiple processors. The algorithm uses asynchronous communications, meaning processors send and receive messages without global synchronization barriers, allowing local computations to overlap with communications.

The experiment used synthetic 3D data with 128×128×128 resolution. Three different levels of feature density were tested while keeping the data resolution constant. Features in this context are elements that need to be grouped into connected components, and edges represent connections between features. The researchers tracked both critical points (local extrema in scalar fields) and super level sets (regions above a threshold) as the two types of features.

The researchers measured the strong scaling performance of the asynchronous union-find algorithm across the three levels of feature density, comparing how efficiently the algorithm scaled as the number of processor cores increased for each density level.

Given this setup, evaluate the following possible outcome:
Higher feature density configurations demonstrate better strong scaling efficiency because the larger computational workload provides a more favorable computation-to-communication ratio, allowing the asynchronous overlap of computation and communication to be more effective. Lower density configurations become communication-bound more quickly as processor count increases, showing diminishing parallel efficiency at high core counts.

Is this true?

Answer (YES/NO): YES